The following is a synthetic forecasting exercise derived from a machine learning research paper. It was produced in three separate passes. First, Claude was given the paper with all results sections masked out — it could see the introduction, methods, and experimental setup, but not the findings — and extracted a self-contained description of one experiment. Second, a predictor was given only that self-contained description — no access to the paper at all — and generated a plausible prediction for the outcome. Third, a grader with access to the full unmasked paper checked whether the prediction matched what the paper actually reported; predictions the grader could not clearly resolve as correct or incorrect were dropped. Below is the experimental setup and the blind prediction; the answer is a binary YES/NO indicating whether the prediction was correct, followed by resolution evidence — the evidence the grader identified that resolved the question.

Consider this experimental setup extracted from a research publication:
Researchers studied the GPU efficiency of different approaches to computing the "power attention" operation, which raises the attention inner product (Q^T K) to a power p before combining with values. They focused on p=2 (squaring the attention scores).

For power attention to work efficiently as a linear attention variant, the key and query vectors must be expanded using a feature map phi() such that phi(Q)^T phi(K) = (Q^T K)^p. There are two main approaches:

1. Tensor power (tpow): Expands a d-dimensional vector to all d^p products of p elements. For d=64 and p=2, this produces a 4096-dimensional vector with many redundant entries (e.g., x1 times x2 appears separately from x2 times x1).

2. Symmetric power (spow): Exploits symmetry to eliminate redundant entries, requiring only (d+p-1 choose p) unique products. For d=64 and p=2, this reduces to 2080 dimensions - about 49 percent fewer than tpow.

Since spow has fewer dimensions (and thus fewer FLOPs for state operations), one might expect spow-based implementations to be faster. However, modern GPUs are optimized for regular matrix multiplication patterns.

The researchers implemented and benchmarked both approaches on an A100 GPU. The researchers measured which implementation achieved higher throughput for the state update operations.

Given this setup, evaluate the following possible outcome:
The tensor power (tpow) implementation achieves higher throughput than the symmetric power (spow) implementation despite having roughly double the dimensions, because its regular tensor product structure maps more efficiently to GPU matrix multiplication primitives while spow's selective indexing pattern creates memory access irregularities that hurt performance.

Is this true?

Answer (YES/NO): YES